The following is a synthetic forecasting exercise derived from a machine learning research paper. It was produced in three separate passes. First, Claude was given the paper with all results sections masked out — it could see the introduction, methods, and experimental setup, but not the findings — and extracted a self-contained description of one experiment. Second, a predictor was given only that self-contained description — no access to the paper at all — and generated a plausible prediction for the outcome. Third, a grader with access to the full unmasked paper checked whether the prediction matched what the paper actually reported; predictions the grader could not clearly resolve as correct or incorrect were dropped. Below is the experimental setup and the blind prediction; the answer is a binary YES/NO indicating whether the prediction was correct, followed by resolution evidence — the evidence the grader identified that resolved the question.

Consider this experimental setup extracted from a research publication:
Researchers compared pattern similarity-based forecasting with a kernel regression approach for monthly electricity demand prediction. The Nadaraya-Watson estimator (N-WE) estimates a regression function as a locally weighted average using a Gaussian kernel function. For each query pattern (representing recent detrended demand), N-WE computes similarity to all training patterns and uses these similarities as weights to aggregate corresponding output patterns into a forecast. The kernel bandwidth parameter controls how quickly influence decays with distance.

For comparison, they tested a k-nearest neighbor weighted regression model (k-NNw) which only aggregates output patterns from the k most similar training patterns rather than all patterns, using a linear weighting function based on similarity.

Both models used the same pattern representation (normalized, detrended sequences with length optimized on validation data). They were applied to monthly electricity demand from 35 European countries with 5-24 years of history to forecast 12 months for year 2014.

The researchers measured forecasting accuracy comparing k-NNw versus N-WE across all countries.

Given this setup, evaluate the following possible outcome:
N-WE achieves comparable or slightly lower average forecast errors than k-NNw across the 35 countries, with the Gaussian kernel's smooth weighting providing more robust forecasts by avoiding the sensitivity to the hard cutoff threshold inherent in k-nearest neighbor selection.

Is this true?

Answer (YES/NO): YES